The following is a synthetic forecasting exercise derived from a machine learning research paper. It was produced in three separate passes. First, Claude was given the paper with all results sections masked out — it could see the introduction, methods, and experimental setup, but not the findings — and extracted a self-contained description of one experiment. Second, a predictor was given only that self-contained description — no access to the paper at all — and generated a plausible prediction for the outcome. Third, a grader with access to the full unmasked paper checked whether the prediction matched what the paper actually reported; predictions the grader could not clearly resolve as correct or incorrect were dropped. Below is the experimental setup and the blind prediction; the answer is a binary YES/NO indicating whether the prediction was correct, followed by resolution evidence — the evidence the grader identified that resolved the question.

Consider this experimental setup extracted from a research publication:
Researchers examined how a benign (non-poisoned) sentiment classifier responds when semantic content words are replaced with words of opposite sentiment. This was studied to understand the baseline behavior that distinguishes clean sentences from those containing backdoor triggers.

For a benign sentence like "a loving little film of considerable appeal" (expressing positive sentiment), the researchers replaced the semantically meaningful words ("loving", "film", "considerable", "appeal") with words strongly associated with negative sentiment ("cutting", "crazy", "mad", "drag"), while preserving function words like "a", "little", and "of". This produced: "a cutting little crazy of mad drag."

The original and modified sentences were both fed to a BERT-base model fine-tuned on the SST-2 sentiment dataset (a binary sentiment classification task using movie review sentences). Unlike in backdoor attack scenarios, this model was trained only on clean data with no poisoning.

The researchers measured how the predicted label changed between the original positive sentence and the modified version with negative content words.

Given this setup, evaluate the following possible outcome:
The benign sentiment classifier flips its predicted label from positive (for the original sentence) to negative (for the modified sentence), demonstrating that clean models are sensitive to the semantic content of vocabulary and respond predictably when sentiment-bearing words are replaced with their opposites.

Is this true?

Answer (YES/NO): YES